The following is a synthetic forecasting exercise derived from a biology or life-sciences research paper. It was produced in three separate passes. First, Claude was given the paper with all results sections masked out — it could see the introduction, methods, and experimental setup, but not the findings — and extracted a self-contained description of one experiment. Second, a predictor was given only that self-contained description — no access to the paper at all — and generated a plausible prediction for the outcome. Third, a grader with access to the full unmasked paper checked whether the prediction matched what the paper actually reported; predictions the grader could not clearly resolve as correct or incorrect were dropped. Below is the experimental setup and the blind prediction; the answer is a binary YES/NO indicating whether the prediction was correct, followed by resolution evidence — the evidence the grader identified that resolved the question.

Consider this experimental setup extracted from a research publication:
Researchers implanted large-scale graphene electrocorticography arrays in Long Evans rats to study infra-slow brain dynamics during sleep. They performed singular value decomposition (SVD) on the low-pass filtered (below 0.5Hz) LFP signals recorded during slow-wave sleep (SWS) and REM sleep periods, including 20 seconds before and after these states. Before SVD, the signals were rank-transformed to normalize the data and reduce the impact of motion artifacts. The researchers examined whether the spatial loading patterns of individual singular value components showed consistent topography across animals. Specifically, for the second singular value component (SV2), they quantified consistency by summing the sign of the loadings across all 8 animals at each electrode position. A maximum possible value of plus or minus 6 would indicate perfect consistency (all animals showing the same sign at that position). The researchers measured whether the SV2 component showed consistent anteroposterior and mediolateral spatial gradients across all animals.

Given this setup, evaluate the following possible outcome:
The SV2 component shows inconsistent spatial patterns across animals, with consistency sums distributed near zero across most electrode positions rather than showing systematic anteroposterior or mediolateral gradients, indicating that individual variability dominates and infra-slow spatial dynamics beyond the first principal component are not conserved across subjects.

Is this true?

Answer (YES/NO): NO